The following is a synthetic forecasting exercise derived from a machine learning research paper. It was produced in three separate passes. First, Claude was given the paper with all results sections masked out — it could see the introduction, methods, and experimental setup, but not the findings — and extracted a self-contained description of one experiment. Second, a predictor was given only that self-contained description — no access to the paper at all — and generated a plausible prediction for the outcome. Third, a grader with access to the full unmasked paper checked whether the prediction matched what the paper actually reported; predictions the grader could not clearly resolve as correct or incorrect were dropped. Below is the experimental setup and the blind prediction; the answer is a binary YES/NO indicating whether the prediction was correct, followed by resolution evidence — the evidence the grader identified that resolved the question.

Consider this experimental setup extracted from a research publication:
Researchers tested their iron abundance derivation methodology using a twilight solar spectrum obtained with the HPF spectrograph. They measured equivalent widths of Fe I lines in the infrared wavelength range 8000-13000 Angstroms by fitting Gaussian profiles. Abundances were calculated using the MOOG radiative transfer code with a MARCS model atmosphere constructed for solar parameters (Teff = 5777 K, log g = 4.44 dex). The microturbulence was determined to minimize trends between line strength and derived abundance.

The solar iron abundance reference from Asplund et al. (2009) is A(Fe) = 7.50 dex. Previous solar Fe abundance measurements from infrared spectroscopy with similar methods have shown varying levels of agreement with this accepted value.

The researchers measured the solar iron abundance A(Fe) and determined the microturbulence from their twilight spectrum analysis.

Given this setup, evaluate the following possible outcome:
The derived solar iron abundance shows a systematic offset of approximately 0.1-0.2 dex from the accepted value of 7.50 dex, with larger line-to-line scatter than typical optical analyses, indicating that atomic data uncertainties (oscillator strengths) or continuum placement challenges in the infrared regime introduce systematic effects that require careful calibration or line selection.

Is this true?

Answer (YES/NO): NO